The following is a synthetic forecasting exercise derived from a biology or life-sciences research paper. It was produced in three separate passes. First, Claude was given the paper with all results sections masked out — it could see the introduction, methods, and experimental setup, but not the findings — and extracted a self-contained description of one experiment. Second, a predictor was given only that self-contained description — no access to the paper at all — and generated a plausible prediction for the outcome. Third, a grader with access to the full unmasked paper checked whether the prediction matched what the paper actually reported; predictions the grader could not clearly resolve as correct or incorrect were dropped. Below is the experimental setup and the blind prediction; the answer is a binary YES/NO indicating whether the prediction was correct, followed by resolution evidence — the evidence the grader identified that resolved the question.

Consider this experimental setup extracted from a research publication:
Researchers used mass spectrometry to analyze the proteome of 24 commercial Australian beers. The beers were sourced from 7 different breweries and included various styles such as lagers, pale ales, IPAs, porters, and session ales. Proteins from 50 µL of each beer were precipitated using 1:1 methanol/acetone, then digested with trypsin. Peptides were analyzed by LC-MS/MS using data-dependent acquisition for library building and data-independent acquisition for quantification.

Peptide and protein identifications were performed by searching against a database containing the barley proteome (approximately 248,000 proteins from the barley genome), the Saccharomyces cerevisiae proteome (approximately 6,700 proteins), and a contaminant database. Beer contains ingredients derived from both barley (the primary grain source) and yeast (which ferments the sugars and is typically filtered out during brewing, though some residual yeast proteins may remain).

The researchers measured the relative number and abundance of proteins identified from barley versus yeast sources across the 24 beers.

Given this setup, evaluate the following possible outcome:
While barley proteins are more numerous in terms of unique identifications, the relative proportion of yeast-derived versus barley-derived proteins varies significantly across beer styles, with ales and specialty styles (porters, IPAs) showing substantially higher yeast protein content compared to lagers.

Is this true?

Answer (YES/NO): NO